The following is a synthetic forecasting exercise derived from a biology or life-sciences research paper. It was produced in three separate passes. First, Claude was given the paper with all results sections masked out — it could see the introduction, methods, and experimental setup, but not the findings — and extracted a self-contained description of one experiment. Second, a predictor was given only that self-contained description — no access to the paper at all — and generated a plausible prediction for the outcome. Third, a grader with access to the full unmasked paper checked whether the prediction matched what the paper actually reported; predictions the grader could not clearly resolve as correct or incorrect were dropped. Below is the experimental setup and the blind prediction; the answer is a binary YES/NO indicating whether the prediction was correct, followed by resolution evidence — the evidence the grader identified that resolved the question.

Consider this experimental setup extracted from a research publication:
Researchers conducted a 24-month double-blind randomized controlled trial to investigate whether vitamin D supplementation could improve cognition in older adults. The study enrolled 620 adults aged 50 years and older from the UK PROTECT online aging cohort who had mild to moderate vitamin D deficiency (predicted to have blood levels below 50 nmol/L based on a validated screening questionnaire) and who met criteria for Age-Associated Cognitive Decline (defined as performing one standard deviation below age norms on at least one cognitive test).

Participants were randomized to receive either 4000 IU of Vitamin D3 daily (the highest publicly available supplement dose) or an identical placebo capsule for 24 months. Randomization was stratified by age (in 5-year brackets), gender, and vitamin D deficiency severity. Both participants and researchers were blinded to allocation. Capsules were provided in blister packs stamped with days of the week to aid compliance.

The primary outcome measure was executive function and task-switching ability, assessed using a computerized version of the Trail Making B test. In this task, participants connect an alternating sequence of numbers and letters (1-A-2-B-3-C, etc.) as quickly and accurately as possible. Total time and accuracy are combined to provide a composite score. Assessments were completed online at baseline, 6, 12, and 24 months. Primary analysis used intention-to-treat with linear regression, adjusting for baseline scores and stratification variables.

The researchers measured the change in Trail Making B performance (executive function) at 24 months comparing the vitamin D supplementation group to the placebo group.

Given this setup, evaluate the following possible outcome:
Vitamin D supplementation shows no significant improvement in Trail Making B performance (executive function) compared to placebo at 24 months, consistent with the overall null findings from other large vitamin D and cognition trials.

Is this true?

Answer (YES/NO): YES